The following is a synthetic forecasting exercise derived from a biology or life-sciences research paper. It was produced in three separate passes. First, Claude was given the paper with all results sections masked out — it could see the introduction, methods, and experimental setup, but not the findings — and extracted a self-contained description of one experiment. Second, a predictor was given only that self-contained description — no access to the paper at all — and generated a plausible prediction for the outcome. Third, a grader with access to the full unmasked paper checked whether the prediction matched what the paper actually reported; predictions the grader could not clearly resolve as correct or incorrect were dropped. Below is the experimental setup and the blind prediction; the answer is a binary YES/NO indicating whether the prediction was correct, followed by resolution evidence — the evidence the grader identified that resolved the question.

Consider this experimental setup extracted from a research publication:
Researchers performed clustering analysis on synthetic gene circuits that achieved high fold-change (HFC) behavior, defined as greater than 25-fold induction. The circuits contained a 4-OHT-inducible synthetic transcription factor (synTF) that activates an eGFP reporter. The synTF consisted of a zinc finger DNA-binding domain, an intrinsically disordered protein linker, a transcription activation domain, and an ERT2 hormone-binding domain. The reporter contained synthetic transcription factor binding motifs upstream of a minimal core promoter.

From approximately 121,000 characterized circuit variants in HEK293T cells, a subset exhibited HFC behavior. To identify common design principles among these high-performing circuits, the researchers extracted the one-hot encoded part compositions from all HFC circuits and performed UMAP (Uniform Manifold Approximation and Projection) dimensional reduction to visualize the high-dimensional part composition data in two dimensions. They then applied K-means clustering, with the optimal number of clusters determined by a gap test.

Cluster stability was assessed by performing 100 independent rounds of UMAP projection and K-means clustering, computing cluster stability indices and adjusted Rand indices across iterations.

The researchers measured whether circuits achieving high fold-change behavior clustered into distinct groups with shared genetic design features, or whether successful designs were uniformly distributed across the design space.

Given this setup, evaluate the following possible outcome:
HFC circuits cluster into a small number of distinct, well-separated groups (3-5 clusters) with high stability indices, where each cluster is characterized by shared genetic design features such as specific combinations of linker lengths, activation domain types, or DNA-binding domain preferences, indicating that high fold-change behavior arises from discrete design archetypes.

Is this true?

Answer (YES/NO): YES